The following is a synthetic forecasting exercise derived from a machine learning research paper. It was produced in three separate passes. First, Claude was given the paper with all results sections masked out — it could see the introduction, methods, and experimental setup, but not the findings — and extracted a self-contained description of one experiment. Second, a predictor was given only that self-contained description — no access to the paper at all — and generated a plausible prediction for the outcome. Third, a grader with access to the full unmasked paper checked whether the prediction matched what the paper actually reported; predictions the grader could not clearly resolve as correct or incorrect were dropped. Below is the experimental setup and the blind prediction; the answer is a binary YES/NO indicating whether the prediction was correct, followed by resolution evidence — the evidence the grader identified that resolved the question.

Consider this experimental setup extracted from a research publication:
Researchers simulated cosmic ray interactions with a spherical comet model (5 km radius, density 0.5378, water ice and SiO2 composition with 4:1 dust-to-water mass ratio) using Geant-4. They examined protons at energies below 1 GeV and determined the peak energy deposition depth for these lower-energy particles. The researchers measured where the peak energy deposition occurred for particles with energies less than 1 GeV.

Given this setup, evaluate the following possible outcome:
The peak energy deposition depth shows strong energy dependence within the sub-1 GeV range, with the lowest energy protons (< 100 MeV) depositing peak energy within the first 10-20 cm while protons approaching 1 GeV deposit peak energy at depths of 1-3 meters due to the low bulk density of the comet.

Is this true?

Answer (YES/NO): NO